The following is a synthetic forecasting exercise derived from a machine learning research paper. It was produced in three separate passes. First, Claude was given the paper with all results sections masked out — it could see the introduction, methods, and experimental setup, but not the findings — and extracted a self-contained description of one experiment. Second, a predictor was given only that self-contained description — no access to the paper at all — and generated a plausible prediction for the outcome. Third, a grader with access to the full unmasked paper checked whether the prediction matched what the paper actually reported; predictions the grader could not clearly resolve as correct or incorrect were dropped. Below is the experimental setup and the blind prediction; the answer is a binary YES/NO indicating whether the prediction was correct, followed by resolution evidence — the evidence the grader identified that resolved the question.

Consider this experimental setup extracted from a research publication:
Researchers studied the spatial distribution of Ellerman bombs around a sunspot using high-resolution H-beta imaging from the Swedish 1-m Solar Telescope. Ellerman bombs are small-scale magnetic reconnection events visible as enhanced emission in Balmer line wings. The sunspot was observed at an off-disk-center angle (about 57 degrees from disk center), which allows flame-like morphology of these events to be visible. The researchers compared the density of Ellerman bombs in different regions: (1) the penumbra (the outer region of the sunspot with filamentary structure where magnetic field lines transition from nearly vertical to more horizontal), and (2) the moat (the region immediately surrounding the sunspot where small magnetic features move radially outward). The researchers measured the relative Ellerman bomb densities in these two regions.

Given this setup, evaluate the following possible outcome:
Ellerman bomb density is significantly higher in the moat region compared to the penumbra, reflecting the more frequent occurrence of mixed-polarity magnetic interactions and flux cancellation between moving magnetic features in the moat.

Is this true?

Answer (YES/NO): YES